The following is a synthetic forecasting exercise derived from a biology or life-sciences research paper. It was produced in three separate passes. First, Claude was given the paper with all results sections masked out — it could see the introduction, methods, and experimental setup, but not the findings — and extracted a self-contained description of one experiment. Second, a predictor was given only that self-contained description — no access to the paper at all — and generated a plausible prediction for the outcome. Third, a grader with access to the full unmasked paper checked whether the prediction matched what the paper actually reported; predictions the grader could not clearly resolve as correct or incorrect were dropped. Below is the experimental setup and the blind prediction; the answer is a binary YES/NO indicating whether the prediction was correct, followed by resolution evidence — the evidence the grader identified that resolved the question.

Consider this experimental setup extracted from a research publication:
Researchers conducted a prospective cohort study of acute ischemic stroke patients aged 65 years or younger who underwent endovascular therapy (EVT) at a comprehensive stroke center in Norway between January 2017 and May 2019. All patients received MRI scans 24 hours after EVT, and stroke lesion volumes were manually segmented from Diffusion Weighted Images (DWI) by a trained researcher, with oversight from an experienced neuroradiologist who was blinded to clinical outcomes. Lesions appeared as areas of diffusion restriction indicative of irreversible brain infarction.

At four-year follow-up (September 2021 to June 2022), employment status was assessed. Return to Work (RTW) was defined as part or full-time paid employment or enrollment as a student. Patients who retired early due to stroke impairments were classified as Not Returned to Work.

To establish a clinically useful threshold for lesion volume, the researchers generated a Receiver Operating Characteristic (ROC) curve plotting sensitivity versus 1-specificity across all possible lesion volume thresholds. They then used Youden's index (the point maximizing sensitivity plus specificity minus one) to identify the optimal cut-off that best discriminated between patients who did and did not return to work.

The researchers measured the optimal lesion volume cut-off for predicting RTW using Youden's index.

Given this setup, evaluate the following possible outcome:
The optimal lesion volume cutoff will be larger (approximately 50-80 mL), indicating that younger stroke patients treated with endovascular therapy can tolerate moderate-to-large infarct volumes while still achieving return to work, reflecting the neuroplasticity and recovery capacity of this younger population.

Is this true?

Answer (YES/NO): NO